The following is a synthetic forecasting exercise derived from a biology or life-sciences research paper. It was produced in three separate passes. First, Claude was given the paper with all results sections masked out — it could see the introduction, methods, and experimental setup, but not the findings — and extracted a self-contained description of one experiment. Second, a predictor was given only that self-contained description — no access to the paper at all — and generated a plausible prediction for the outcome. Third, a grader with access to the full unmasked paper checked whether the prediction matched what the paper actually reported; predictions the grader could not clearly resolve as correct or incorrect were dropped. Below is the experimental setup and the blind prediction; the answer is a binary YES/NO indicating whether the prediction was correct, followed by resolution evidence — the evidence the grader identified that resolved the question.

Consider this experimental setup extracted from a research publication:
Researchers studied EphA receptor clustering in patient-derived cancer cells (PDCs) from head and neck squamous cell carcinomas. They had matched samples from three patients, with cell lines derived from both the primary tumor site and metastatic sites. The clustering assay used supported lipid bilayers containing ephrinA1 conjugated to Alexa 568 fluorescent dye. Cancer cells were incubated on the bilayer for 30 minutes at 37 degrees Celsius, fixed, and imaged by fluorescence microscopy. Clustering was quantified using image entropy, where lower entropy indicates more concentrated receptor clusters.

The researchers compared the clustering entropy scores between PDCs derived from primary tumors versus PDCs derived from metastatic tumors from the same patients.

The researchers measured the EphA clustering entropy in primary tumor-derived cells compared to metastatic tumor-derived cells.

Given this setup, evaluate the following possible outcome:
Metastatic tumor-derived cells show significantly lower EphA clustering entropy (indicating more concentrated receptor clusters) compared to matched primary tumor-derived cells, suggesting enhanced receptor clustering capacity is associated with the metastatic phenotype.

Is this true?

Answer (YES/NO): NO